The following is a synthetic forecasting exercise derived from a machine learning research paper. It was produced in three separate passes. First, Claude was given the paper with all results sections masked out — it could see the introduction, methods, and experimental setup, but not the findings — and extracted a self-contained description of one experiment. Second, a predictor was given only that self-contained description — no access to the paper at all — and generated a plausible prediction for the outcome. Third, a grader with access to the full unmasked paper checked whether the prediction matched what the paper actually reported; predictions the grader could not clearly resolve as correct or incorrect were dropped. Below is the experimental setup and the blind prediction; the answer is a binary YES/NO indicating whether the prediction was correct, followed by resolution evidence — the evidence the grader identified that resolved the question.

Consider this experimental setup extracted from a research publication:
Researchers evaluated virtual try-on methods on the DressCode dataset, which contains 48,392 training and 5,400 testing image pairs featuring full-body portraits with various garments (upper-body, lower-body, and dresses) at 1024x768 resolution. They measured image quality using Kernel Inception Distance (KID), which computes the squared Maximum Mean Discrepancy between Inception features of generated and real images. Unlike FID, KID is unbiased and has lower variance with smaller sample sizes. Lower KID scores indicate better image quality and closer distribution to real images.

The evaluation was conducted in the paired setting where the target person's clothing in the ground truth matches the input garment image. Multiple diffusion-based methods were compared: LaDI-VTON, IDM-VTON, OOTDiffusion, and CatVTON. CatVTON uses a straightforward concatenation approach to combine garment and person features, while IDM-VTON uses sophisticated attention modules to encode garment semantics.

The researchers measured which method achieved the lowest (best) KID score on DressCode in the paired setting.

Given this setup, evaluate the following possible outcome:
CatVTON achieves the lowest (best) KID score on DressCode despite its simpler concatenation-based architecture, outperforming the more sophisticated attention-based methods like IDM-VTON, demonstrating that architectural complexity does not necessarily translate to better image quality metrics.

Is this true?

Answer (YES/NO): YES